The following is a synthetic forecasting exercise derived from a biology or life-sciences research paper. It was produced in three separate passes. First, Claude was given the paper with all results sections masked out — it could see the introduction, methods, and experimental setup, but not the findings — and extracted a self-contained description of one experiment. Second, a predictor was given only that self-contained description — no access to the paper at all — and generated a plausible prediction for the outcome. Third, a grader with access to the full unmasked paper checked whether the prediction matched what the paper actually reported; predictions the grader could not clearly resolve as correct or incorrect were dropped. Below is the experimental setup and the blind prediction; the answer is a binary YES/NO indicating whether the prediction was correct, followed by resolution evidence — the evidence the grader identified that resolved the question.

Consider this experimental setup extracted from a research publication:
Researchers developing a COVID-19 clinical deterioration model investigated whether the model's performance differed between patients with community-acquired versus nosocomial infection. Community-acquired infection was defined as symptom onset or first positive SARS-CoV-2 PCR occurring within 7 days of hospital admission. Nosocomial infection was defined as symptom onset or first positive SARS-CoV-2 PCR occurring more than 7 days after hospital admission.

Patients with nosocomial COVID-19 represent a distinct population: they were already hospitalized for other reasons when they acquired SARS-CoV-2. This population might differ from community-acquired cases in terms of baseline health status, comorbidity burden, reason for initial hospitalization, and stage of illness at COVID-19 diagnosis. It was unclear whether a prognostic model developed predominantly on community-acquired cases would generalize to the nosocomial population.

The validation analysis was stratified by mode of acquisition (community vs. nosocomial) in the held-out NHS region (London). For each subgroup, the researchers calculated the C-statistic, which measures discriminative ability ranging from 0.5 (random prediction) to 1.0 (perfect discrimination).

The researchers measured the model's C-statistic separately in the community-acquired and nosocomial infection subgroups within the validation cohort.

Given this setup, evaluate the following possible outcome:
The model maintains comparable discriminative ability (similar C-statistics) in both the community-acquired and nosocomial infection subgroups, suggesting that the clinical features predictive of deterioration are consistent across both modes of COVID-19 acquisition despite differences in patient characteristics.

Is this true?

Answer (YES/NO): NO